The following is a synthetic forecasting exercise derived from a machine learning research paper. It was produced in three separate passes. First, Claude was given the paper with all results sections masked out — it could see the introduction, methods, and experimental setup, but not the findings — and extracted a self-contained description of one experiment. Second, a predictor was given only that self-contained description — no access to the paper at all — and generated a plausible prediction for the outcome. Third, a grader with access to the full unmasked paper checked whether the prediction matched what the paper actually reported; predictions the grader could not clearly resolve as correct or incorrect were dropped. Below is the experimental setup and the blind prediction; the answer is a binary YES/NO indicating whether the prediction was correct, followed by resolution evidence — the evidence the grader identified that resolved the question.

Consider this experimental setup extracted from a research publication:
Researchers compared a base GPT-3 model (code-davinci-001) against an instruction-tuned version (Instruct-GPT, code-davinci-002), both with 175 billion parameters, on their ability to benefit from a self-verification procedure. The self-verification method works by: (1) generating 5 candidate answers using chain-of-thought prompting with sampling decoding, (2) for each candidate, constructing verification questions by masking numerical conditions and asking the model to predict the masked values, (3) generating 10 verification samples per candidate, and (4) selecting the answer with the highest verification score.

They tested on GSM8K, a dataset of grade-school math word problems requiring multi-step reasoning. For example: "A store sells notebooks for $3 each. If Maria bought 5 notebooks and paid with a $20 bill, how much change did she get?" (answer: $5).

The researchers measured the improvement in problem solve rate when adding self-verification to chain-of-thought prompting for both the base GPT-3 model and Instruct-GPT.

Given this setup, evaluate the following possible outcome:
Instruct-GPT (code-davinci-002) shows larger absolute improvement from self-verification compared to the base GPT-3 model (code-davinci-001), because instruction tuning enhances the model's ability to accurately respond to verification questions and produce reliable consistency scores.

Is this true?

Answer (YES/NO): YES